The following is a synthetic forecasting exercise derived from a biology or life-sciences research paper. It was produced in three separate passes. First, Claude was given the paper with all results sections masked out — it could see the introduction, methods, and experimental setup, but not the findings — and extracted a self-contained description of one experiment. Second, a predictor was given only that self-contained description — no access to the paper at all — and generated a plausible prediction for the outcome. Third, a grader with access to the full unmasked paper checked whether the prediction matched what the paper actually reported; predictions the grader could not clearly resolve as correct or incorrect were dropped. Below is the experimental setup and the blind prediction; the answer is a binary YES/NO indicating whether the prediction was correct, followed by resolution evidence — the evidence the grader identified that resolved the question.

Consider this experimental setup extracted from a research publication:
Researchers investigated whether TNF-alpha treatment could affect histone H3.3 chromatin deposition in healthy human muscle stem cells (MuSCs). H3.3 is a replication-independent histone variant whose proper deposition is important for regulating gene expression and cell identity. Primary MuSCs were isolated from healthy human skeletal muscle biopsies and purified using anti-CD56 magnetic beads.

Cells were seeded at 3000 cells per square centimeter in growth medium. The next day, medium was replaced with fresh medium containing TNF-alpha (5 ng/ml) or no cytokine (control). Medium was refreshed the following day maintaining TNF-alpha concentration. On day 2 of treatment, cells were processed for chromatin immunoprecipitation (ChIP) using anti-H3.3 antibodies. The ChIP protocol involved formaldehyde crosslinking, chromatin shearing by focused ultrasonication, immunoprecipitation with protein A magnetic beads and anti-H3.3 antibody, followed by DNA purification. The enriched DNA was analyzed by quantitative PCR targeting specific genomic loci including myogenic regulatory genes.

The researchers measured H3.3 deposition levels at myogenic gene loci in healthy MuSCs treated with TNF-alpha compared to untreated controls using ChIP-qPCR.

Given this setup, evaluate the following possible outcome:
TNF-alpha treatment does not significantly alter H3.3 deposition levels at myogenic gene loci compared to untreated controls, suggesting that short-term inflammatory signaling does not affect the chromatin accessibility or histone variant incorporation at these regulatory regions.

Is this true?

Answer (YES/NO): NO